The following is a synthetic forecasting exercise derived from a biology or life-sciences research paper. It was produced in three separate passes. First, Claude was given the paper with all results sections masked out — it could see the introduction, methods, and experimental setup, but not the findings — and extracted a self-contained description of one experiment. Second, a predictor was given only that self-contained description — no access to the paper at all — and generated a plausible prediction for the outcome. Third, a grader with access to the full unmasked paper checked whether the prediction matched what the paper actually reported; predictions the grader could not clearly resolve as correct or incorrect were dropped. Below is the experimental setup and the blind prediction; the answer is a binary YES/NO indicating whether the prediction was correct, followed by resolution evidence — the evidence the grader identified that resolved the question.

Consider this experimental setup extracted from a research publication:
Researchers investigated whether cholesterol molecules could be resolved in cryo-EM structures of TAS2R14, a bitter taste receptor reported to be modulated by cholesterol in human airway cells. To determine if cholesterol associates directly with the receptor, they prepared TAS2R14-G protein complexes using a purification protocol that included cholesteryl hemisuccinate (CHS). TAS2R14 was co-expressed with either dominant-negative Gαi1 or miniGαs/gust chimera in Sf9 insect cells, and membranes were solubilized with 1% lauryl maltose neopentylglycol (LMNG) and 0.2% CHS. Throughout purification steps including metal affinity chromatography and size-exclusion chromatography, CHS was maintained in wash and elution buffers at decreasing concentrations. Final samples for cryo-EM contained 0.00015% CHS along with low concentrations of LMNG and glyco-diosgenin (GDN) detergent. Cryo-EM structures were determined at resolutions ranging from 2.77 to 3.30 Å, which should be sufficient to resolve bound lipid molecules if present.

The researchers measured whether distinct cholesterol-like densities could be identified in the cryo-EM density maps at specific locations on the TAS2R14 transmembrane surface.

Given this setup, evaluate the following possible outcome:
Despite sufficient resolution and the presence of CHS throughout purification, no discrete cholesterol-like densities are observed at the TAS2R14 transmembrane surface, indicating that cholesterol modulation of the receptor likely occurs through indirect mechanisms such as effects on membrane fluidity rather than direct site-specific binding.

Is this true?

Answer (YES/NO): NO